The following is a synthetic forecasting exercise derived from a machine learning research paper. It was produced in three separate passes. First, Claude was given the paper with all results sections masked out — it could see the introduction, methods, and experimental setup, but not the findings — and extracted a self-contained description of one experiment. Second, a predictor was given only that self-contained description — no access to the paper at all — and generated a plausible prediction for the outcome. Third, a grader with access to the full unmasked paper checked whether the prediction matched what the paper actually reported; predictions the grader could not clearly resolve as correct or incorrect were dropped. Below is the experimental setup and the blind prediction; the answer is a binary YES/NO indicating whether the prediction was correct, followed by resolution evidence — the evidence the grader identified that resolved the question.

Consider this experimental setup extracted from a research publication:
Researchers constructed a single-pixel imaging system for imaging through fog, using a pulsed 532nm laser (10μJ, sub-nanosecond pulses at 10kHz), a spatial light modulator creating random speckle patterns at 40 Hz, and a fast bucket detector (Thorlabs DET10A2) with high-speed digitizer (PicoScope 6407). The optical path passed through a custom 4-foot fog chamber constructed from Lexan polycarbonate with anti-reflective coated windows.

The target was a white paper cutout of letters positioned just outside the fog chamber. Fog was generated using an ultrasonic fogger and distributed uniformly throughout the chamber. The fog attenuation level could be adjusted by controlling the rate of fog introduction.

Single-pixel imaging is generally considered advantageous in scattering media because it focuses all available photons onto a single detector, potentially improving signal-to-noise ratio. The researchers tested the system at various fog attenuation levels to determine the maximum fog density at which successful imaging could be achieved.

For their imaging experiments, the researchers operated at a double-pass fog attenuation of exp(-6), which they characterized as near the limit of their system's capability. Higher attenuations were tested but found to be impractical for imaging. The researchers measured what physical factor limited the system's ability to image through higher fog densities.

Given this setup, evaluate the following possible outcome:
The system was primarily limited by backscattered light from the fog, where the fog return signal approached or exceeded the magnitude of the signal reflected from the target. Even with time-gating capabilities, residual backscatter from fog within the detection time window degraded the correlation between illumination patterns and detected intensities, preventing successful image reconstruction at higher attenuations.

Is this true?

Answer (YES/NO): NO